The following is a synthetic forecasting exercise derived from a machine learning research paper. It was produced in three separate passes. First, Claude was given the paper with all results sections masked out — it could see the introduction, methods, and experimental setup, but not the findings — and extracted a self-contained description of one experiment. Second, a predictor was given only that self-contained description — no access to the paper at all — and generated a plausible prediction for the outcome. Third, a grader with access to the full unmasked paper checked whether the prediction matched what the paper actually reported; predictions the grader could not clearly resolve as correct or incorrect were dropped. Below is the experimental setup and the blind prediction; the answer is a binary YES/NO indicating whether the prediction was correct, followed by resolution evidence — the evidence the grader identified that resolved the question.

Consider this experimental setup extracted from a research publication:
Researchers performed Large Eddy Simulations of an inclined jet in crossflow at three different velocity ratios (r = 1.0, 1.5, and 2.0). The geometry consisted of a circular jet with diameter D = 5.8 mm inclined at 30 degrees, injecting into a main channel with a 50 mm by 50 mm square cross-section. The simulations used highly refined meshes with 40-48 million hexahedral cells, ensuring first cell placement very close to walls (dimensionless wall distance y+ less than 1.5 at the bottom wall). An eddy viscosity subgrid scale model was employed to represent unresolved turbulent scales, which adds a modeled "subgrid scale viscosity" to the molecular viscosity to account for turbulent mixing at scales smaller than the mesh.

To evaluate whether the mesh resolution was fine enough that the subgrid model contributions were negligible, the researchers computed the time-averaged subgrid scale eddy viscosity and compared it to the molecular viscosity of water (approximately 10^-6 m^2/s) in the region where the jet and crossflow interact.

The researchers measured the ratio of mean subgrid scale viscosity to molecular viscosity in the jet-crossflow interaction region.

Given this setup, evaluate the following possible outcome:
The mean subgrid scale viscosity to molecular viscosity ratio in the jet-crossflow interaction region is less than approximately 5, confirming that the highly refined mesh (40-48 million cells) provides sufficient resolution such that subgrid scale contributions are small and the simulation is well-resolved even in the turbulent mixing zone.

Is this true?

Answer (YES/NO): NO